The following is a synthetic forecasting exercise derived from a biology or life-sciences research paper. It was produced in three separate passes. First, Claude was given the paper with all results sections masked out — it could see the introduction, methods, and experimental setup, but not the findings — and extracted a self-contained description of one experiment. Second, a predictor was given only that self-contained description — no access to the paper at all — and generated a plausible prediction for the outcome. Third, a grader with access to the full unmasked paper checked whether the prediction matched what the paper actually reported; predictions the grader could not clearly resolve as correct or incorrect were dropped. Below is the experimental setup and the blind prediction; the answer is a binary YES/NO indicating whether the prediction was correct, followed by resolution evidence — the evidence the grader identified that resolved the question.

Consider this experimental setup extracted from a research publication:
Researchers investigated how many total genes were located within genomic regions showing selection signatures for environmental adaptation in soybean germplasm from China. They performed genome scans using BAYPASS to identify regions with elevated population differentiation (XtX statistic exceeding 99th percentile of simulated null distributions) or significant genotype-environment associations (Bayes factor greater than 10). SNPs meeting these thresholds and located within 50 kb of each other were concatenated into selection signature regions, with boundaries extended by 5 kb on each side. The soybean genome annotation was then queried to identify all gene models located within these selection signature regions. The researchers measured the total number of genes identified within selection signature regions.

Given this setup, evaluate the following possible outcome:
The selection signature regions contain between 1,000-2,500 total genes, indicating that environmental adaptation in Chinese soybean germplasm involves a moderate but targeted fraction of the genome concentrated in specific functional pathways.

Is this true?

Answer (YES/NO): NO